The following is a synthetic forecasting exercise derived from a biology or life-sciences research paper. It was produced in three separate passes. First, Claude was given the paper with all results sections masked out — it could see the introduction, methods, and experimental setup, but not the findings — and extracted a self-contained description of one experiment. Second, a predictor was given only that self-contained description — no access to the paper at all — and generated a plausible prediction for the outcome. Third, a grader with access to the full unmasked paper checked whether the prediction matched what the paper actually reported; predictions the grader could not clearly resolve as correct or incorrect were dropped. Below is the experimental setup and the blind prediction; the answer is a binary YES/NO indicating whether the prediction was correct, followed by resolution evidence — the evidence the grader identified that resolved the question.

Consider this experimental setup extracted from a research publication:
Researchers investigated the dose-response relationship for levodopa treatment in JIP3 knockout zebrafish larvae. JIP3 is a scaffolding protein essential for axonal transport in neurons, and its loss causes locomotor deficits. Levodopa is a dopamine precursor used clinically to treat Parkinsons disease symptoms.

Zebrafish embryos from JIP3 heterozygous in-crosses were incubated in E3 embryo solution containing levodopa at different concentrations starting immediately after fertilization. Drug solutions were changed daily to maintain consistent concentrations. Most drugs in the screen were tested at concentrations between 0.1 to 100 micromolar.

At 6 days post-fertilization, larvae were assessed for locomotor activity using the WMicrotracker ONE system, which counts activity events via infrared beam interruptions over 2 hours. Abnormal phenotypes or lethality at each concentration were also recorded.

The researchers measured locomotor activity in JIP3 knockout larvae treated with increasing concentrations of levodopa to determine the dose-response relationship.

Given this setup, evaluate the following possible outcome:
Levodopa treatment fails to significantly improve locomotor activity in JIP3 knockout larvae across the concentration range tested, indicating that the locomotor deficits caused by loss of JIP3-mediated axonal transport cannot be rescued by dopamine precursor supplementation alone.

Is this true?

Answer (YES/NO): NO